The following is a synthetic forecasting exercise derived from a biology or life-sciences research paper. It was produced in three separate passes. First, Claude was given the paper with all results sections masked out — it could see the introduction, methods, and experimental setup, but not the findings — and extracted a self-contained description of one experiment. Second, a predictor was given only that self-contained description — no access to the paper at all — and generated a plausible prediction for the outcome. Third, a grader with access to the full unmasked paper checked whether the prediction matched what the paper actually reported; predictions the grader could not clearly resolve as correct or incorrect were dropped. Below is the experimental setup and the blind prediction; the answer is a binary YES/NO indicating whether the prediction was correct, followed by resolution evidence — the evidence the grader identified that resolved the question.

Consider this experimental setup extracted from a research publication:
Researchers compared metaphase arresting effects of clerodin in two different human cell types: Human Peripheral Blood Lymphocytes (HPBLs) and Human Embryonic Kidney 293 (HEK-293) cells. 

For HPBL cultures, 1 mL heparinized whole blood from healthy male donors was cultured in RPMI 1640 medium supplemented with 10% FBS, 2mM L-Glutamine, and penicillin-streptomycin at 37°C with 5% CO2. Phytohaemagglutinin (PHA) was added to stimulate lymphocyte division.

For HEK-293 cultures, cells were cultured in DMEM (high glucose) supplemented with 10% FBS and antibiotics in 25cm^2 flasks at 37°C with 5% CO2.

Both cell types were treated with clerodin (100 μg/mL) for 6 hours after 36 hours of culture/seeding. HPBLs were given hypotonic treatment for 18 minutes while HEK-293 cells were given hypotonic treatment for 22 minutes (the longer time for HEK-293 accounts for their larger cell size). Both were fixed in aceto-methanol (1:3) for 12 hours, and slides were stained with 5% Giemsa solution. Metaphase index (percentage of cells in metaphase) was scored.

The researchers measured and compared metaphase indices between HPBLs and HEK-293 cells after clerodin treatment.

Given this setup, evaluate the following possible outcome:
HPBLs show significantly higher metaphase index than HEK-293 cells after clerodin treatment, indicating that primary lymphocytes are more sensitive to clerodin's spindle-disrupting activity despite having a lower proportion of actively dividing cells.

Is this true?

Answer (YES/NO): NO